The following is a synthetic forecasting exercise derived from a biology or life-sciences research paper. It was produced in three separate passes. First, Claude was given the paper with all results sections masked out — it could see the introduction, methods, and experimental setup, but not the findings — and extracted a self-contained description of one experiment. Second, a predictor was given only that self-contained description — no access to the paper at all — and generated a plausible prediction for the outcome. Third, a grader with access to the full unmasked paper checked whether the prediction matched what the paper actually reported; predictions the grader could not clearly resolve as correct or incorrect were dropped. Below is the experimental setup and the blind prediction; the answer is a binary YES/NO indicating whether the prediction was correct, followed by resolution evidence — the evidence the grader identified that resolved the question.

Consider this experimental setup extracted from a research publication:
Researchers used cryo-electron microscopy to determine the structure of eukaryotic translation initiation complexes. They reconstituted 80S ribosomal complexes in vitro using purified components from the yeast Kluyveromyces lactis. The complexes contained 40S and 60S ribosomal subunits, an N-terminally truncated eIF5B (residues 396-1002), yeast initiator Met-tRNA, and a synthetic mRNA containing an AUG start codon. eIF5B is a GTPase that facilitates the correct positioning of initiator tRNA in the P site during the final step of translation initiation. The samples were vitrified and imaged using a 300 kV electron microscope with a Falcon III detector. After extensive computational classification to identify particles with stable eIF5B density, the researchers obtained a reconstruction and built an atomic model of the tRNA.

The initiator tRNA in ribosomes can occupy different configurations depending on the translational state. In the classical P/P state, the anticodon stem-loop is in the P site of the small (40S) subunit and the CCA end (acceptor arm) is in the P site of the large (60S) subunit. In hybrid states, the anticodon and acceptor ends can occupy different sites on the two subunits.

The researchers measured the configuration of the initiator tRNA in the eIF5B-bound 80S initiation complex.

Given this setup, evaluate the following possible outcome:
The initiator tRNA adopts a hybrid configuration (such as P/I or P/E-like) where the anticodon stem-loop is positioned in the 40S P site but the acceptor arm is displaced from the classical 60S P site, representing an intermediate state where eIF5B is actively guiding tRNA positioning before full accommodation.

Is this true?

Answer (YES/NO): YES